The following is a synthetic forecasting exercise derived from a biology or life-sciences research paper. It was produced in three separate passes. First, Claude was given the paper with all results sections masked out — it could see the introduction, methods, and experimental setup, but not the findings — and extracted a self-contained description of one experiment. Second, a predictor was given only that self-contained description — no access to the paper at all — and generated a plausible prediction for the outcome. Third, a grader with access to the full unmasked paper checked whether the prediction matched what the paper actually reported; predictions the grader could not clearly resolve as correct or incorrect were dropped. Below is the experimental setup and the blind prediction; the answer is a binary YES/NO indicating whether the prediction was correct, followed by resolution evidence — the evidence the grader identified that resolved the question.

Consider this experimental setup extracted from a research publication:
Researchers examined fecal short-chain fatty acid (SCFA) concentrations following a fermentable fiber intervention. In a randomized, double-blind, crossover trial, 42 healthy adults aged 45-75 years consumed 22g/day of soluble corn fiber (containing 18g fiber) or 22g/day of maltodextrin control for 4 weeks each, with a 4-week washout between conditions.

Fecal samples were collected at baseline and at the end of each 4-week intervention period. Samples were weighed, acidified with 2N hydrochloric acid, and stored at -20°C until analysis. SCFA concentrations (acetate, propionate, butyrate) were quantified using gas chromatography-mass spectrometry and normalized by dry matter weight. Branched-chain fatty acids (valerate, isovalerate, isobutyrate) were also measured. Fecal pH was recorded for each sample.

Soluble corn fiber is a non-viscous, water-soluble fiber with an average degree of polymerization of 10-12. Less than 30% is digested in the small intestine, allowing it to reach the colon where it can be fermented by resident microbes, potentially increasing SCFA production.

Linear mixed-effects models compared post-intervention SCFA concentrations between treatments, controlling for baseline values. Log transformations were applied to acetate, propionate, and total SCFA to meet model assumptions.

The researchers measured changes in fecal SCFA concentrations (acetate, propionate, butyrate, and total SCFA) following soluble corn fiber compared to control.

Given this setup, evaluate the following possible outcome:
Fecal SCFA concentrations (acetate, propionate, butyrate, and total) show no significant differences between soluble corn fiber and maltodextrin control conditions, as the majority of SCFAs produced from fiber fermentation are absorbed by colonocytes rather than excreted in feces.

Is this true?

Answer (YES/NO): YES